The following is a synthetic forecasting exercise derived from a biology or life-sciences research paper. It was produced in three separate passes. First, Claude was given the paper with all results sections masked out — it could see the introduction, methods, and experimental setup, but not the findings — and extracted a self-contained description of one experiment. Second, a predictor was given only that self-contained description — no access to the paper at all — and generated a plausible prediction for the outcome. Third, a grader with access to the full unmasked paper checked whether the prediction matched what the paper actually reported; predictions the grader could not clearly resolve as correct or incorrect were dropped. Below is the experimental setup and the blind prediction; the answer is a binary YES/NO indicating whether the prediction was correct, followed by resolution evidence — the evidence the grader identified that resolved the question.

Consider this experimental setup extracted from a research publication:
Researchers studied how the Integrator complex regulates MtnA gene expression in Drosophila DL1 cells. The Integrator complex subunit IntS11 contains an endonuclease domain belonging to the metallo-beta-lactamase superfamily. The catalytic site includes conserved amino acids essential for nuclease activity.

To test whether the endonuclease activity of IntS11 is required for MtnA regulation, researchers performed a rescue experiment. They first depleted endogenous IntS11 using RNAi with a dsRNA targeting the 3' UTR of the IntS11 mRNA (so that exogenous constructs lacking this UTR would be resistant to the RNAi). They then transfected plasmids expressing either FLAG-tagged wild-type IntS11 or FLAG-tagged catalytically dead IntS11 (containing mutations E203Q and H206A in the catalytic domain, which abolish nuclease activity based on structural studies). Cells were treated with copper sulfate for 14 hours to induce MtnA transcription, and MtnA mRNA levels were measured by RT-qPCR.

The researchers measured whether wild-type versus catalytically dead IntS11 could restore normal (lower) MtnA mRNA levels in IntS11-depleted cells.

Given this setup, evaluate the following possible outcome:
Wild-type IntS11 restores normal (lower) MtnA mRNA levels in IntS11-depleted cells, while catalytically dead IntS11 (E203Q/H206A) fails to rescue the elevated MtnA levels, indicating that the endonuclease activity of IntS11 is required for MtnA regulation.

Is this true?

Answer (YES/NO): YES